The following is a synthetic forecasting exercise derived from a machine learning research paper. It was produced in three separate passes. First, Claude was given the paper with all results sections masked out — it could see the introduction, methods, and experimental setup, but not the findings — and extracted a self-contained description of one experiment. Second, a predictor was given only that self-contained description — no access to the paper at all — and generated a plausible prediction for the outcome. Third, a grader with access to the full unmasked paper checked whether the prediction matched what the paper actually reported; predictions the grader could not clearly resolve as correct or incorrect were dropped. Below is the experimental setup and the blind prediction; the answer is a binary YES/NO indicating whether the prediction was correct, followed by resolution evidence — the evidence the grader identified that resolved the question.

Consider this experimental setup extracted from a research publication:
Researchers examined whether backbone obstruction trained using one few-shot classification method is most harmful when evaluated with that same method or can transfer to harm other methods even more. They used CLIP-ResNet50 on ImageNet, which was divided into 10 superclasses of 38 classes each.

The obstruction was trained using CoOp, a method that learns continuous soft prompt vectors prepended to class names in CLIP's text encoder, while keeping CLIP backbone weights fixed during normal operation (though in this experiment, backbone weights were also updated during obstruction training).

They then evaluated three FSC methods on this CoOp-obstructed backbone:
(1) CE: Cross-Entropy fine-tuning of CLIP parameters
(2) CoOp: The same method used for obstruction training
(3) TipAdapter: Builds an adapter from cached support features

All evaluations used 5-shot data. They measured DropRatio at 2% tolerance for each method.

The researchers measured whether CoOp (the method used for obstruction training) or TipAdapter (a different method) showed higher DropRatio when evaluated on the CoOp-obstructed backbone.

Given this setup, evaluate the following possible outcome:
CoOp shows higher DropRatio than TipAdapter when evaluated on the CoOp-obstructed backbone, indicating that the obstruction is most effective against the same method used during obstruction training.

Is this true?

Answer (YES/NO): NO